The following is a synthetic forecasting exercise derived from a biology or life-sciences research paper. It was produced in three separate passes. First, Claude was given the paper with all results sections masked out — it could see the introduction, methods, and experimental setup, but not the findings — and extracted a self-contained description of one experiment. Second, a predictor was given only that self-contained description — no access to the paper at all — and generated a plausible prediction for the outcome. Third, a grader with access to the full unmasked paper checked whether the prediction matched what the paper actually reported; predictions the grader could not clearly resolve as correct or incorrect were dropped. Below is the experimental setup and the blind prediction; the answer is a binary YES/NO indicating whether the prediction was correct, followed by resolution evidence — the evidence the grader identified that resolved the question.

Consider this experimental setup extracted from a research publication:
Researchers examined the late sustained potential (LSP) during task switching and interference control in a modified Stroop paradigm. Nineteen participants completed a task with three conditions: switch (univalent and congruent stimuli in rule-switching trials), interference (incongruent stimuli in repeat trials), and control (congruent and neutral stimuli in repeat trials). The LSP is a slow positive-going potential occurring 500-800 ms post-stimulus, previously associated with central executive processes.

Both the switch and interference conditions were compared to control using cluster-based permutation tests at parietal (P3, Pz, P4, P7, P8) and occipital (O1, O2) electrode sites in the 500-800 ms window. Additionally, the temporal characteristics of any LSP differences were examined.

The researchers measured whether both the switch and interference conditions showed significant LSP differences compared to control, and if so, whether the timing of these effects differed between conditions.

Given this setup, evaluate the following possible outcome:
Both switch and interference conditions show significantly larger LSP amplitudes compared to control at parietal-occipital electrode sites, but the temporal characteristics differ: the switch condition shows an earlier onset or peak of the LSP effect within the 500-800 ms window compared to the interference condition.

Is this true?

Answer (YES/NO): YES